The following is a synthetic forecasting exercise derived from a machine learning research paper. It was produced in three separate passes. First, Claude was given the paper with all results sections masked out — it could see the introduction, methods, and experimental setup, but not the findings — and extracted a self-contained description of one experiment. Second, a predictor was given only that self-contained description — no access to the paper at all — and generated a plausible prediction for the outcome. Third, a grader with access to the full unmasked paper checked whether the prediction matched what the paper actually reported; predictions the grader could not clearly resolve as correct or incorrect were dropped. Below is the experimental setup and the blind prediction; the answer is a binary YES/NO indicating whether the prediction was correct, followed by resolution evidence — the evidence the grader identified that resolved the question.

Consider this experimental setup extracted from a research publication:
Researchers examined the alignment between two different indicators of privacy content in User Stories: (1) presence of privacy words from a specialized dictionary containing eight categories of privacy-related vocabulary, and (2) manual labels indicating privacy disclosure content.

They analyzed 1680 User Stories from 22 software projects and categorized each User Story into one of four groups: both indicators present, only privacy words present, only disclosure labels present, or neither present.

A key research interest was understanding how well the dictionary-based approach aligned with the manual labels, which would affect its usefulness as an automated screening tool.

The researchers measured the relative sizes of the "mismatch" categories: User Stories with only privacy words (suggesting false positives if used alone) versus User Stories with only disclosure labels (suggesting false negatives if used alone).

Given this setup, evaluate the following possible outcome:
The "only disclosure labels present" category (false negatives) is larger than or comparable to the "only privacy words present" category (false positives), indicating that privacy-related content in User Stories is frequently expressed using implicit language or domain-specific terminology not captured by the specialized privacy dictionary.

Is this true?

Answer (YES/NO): YES